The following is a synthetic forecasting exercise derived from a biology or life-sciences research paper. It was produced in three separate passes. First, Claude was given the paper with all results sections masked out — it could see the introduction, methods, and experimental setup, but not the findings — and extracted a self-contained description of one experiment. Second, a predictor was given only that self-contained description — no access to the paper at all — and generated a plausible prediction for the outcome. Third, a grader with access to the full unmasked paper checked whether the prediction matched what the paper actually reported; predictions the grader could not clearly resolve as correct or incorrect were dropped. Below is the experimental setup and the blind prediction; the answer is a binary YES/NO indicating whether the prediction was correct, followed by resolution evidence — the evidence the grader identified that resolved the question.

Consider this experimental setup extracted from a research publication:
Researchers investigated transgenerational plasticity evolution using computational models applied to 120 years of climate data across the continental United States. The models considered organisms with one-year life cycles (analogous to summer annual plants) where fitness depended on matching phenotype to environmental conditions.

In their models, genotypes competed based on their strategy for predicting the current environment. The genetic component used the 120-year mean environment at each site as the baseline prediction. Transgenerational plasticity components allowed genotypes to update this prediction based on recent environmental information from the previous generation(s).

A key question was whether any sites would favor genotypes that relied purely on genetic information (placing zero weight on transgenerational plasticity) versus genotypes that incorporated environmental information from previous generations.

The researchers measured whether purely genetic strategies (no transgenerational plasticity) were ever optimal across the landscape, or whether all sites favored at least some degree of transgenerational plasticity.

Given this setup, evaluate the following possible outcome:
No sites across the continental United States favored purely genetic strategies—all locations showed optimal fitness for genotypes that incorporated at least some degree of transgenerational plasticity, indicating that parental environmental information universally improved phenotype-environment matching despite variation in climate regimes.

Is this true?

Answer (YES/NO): NO